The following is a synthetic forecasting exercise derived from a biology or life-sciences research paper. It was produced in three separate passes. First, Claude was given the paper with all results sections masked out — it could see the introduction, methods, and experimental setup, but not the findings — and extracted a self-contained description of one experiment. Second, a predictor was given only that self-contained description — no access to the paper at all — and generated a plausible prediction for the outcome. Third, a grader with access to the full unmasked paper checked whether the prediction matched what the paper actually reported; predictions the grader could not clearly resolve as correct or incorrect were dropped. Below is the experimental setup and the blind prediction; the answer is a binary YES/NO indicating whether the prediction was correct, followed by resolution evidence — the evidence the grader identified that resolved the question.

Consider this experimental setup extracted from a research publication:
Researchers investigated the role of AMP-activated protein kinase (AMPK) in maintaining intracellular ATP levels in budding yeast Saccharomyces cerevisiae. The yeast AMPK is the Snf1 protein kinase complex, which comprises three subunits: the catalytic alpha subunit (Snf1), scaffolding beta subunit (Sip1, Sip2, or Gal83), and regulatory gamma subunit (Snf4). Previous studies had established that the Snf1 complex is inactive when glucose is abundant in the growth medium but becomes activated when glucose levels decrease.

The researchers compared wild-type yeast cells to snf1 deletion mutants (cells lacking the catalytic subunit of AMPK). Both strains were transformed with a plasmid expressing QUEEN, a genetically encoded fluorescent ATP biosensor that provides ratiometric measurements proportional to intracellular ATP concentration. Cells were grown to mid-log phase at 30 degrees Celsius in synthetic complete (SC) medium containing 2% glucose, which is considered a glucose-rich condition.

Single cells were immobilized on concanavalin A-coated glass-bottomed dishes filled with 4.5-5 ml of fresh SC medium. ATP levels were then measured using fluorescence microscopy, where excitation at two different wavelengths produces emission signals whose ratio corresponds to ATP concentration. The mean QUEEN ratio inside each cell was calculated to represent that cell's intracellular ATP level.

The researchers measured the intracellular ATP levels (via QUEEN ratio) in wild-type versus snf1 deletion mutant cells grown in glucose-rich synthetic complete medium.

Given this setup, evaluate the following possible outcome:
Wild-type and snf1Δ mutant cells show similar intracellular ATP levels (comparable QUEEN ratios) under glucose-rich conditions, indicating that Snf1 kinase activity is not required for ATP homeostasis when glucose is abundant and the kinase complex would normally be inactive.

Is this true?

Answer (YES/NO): NO